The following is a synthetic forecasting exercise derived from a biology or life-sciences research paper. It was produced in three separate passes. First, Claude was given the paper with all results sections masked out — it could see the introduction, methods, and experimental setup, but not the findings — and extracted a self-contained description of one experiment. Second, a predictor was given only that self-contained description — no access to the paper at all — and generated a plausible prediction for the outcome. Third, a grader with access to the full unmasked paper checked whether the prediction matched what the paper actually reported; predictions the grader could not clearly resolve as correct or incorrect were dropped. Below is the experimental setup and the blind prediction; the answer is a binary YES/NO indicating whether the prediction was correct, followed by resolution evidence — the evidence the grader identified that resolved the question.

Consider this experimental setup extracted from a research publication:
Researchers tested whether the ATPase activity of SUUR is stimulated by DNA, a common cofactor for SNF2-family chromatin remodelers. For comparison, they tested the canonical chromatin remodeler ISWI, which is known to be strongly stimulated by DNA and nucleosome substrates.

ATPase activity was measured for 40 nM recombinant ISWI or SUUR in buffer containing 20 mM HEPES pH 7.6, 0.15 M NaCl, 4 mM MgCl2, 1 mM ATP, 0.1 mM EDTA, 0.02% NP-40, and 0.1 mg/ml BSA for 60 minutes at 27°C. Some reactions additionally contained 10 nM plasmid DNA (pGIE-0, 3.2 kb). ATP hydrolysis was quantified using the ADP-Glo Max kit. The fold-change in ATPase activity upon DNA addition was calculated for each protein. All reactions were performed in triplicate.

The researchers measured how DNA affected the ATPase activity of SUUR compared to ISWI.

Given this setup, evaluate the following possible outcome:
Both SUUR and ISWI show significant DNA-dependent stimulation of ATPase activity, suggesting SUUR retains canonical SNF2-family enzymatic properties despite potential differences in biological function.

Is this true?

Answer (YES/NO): NO